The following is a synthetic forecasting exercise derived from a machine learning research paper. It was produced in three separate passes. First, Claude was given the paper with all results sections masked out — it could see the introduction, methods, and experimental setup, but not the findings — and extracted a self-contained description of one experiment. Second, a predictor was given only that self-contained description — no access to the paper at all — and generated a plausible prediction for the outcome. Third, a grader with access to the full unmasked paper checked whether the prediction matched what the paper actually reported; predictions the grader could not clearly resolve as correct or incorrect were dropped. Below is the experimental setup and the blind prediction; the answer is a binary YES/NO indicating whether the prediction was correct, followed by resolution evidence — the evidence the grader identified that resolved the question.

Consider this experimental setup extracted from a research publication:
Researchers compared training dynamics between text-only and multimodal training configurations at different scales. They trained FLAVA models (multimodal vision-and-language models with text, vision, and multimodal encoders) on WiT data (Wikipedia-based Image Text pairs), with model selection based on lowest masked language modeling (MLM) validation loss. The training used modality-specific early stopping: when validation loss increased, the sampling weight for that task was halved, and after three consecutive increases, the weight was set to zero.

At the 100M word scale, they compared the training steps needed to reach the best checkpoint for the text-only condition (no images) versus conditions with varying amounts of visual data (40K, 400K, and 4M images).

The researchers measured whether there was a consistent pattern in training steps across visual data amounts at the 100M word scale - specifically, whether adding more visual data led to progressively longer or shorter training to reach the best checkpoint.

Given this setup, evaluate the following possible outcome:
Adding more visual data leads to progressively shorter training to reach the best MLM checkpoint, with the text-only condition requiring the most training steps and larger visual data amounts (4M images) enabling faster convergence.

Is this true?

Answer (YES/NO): NO